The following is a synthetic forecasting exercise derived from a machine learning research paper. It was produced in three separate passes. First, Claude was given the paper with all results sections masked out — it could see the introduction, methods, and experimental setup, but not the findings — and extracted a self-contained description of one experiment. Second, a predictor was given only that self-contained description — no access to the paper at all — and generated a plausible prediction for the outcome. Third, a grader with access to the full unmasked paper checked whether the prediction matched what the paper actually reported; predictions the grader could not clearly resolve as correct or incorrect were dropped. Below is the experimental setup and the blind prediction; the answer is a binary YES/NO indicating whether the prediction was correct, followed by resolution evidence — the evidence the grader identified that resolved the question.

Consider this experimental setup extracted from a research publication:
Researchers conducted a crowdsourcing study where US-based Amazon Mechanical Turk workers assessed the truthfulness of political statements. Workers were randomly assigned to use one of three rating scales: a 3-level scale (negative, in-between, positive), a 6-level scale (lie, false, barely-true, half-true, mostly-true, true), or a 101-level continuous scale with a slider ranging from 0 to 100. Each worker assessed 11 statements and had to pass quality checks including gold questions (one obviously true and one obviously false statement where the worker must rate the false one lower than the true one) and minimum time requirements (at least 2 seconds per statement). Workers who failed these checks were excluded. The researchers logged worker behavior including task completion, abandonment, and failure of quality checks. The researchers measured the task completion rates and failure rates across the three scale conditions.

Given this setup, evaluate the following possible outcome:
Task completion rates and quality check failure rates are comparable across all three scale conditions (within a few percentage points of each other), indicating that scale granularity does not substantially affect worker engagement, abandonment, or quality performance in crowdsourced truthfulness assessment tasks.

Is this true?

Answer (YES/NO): NO